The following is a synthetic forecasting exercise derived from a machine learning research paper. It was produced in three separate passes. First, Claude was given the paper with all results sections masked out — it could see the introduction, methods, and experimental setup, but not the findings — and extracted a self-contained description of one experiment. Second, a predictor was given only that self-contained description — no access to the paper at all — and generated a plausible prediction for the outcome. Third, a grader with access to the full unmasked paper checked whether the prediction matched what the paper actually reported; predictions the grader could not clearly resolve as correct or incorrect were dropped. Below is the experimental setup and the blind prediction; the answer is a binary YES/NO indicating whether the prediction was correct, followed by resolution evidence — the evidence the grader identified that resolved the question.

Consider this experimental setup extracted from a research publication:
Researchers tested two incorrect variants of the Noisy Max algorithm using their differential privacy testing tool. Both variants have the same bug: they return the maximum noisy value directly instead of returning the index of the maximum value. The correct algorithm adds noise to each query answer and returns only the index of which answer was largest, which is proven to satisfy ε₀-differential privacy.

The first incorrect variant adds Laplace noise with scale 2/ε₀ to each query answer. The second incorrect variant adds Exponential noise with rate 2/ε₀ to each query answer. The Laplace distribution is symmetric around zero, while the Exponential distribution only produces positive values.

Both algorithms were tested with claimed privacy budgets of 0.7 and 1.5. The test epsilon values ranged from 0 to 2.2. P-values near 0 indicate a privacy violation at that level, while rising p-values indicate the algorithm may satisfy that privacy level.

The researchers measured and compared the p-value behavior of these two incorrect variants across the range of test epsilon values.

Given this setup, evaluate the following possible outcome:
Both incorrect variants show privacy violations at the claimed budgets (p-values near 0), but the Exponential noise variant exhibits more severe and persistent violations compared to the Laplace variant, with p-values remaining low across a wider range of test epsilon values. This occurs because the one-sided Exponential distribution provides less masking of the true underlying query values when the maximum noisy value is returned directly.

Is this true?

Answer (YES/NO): YES